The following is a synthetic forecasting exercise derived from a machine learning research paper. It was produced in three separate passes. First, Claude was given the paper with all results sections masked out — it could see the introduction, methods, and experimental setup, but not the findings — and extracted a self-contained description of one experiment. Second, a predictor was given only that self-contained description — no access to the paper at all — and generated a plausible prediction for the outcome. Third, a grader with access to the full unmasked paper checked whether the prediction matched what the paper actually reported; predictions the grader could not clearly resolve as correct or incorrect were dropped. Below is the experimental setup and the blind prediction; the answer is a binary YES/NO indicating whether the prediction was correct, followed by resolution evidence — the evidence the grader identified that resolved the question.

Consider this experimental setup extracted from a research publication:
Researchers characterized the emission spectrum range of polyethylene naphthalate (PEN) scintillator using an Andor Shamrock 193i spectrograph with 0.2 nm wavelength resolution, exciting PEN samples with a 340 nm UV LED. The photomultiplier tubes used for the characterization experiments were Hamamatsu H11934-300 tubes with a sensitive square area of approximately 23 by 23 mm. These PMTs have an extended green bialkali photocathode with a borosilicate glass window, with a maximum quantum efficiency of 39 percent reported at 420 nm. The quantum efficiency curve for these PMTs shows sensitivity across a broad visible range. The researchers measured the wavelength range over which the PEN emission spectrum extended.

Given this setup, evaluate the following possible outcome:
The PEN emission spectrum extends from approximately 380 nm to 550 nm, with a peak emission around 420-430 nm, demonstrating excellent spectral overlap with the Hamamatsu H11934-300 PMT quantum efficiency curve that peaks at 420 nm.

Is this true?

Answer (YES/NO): NO